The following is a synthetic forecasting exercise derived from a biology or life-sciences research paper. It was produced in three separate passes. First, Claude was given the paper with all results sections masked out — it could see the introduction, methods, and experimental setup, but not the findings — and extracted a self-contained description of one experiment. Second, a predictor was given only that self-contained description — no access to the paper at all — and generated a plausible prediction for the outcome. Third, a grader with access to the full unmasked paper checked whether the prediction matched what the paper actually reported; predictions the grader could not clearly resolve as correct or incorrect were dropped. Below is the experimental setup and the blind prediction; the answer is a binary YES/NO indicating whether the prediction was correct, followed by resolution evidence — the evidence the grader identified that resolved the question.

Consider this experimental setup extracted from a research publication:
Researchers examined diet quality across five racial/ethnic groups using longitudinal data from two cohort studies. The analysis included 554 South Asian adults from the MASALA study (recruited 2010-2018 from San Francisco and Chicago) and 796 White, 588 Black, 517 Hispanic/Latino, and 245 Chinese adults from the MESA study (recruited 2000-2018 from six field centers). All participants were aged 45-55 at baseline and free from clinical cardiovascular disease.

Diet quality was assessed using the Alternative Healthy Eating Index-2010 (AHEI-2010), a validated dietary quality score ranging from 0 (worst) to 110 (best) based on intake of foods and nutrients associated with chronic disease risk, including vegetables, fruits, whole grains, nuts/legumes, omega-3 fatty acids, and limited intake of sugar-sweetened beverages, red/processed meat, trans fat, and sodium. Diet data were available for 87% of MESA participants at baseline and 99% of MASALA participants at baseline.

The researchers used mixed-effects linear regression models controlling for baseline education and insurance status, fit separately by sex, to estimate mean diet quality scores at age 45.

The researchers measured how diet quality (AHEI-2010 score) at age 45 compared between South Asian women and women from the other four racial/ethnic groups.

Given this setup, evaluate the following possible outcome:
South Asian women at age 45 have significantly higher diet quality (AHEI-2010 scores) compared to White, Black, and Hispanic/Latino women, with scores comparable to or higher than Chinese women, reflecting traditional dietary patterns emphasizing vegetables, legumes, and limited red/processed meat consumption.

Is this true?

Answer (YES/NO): YES